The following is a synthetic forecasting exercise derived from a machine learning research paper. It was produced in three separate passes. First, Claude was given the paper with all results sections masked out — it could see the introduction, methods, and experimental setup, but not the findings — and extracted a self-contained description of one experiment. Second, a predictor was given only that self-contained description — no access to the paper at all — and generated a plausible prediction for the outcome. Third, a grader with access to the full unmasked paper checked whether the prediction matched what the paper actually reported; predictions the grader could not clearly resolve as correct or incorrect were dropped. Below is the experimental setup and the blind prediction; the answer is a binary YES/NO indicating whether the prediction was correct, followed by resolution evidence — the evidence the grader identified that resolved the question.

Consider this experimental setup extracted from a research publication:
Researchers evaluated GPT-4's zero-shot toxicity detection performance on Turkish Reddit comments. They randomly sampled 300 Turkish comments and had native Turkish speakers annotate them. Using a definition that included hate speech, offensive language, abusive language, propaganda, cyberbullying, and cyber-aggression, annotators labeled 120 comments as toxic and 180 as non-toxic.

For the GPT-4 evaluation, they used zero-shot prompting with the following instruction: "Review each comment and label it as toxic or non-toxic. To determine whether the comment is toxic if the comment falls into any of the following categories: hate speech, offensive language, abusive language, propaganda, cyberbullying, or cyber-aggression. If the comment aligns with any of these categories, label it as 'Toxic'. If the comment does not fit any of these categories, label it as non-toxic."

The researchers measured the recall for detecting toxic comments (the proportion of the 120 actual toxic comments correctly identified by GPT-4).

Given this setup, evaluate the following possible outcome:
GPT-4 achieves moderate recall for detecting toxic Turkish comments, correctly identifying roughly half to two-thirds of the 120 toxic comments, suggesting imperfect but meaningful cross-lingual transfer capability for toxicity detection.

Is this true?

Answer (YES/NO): NO